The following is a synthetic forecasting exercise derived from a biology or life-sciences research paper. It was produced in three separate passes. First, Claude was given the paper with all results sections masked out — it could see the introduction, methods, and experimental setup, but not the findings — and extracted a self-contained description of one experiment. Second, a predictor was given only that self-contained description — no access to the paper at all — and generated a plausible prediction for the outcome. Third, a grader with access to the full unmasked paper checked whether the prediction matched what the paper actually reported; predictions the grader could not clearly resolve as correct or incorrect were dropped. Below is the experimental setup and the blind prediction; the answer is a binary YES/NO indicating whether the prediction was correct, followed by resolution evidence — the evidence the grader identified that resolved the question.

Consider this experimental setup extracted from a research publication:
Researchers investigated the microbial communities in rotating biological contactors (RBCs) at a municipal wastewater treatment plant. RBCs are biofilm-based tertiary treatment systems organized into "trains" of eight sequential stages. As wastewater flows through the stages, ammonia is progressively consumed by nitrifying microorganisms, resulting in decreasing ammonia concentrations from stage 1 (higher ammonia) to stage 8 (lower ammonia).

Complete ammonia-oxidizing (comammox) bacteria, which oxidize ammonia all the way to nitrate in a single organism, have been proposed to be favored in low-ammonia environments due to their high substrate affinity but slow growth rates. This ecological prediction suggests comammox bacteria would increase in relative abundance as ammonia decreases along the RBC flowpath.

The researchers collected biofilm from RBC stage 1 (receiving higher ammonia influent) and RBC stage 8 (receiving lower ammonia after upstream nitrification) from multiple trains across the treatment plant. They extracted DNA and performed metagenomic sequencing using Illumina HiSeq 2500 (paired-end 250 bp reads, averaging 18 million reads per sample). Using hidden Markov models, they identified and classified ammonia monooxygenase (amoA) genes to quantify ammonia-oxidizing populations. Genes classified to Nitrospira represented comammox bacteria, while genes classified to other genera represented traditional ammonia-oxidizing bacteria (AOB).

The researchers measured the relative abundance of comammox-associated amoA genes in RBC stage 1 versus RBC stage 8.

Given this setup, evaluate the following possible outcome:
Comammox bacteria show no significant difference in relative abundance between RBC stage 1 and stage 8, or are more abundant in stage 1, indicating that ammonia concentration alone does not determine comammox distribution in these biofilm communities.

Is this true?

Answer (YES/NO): YES